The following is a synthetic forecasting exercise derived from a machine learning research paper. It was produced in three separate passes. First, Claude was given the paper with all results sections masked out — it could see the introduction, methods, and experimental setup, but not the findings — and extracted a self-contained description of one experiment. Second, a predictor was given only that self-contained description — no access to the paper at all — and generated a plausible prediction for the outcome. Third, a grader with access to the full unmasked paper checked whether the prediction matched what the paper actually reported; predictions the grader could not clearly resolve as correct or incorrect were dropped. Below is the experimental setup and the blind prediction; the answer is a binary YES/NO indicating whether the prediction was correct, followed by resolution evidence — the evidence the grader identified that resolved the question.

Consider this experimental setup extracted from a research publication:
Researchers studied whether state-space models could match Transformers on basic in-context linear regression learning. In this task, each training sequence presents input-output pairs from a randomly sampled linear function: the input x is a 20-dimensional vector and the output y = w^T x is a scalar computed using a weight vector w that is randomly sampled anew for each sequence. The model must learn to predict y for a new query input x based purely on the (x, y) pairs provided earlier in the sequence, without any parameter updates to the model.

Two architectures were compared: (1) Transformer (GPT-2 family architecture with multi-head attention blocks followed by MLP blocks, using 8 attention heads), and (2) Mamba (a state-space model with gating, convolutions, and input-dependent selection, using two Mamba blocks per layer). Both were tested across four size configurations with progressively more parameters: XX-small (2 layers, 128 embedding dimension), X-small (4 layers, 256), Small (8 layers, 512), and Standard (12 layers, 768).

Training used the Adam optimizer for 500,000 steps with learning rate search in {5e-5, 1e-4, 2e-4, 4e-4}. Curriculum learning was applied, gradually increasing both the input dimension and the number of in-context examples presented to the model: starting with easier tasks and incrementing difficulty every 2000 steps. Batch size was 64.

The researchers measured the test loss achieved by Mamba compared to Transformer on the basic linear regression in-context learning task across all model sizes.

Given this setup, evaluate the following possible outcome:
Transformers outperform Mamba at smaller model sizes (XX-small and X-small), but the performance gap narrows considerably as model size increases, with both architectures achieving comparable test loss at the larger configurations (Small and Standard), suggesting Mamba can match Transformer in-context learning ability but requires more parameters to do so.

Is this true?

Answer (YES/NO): NO